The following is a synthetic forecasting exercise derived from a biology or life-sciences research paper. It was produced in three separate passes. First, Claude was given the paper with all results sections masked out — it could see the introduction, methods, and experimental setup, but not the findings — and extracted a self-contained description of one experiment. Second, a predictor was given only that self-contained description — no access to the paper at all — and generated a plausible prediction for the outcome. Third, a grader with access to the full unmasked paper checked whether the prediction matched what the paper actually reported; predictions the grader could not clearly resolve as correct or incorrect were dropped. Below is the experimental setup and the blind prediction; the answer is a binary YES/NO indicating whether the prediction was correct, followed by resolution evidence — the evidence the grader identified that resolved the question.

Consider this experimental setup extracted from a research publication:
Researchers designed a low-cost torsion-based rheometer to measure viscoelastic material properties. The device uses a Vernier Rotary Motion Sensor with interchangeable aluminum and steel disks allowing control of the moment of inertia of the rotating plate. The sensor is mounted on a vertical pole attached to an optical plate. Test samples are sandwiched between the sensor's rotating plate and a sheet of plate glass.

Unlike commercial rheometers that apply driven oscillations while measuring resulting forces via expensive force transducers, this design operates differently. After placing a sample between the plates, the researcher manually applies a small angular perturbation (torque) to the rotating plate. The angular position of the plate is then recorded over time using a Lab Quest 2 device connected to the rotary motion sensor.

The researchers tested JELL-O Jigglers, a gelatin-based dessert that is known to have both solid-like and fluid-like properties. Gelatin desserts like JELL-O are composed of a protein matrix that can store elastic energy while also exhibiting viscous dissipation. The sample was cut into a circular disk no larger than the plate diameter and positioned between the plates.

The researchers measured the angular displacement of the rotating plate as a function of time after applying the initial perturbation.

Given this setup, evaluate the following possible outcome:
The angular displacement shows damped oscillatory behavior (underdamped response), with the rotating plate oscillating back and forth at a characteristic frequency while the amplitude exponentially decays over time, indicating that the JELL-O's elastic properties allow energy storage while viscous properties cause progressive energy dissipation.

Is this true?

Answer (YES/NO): YES